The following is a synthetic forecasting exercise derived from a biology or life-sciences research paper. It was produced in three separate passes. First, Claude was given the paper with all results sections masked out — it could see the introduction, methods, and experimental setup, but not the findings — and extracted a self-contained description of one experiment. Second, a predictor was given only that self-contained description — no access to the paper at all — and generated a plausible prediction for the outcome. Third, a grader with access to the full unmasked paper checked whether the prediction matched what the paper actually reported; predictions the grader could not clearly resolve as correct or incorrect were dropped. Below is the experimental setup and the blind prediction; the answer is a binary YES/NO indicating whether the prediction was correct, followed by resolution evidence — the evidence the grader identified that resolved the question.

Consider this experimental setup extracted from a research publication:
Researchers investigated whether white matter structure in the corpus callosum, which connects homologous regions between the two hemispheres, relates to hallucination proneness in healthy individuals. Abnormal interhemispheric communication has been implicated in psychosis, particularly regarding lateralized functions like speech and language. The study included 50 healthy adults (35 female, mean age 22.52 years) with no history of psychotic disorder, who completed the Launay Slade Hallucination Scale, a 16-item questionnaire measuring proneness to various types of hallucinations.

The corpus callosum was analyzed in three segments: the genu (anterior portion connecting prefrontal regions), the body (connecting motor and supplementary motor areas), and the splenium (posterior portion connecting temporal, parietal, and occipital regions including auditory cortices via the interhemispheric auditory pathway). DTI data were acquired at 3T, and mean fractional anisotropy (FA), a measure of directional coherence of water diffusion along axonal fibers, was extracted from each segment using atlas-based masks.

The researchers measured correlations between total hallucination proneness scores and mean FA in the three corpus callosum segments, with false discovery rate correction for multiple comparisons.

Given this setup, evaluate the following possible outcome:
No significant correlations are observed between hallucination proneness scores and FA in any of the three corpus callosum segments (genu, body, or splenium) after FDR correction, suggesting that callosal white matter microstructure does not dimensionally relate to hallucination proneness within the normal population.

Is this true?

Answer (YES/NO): NO